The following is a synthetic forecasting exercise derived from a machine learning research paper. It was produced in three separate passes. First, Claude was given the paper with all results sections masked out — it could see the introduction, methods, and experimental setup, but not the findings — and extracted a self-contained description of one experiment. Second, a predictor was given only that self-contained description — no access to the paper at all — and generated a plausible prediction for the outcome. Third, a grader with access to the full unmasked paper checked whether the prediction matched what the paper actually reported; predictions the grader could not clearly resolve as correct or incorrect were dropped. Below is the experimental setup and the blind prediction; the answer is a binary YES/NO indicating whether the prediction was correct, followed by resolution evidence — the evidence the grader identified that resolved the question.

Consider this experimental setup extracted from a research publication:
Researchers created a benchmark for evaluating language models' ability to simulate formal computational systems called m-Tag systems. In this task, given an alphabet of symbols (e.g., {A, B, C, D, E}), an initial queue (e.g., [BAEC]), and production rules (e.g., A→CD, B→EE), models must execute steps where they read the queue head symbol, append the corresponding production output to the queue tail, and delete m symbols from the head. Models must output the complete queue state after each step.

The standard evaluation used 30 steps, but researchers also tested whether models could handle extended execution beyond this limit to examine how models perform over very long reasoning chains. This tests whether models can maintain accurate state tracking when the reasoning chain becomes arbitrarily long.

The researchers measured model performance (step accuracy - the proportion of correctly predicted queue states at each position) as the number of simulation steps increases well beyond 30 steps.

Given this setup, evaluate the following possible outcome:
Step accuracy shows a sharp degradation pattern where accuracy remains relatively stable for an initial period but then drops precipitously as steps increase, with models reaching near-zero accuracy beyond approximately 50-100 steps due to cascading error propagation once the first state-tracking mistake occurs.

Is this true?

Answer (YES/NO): NO